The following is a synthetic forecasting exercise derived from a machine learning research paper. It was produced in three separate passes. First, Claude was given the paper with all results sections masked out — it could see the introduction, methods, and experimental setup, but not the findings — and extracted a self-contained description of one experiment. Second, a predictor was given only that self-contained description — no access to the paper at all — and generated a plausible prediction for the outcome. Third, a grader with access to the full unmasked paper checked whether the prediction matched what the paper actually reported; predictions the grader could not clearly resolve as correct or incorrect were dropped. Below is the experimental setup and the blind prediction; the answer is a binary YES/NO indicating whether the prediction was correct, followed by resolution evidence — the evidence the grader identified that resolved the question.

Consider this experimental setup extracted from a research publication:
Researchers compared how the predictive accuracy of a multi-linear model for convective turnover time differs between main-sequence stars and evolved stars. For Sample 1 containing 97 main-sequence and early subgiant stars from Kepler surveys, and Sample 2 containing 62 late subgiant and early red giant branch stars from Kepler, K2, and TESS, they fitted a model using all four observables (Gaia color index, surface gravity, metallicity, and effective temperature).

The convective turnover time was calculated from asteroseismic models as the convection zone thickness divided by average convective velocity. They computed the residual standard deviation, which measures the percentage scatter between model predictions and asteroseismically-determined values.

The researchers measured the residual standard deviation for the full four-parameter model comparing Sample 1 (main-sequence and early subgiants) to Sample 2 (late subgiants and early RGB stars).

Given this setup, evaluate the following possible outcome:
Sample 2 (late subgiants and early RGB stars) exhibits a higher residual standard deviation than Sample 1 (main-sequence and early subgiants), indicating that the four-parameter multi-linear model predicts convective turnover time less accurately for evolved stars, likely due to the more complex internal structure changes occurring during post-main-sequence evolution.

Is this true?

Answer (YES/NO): NO